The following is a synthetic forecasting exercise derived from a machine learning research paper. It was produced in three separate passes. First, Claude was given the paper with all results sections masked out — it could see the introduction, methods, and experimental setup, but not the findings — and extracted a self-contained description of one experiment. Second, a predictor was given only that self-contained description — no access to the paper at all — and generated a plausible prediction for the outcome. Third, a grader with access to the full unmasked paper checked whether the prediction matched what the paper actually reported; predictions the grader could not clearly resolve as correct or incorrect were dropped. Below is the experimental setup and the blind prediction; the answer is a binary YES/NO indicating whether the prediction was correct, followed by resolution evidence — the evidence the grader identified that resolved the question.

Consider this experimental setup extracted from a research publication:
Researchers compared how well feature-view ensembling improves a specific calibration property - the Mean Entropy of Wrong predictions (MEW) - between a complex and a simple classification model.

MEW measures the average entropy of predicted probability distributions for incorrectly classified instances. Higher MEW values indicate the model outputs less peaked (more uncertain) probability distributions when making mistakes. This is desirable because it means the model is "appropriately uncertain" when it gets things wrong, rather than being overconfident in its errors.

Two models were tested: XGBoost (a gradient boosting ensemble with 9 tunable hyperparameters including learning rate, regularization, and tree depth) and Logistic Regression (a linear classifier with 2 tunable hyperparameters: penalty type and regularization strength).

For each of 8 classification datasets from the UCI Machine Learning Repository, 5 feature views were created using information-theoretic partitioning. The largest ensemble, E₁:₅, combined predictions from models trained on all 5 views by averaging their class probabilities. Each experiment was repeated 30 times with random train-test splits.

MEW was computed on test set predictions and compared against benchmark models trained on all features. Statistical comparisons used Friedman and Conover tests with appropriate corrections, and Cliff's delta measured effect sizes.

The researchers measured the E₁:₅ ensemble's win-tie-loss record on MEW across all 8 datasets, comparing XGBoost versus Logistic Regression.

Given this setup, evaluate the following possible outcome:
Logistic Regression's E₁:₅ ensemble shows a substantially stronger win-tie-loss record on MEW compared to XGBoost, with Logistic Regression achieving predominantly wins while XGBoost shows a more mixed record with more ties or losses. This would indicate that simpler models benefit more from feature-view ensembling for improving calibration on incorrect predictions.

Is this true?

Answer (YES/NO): NO